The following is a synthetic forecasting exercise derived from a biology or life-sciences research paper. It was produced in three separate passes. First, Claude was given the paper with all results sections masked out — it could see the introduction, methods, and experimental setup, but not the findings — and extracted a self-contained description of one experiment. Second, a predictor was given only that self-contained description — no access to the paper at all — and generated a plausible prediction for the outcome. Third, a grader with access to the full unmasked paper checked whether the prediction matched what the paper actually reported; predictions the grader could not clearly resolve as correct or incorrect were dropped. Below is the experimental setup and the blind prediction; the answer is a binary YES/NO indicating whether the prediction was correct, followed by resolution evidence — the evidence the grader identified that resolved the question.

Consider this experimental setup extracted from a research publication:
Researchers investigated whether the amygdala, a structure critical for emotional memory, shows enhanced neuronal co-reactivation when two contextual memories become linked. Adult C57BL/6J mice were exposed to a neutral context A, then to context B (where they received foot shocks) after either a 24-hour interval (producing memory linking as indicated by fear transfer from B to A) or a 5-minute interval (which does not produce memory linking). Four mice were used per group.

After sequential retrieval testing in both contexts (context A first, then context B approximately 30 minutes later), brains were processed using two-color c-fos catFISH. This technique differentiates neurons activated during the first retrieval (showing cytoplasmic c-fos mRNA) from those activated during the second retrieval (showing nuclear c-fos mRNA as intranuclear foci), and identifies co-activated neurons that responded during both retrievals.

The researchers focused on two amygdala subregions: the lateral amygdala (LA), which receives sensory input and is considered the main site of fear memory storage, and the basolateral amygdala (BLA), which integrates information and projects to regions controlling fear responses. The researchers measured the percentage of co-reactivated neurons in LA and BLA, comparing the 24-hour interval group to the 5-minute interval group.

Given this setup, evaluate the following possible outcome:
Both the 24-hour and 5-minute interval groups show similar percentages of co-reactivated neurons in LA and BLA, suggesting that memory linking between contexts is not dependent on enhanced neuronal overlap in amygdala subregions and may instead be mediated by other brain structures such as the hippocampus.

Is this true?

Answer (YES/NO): NO